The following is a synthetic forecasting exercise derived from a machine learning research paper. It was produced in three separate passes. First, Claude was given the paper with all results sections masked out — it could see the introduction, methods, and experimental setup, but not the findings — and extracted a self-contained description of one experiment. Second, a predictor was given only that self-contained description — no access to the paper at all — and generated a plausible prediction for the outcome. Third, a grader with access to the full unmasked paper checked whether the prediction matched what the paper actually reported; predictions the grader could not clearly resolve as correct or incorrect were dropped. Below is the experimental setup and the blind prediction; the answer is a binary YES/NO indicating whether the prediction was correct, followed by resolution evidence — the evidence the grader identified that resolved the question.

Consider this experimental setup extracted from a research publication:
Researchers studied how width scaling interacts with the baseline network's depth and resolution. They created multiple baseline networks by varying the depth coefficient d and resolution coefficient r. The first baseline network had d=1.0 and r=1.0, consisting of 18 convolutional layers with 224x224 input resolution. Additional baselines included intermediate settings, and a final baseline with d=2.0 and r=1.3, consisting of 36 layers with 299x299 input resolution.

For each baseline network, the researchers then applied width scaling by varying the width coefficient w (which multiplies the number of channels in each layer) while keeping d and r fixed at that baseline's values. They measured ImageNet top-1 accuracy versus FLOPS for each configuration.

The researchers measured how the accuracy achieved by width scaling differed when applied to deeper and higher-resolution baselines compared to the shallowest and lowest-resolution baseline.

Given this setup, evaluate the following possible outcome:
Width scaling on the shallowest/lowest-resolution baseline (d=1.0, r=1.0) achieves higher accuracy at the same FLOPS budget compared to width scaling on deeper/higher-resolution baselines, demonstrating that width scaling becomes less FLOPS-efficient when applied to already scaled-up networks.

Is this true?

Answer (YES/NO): NO